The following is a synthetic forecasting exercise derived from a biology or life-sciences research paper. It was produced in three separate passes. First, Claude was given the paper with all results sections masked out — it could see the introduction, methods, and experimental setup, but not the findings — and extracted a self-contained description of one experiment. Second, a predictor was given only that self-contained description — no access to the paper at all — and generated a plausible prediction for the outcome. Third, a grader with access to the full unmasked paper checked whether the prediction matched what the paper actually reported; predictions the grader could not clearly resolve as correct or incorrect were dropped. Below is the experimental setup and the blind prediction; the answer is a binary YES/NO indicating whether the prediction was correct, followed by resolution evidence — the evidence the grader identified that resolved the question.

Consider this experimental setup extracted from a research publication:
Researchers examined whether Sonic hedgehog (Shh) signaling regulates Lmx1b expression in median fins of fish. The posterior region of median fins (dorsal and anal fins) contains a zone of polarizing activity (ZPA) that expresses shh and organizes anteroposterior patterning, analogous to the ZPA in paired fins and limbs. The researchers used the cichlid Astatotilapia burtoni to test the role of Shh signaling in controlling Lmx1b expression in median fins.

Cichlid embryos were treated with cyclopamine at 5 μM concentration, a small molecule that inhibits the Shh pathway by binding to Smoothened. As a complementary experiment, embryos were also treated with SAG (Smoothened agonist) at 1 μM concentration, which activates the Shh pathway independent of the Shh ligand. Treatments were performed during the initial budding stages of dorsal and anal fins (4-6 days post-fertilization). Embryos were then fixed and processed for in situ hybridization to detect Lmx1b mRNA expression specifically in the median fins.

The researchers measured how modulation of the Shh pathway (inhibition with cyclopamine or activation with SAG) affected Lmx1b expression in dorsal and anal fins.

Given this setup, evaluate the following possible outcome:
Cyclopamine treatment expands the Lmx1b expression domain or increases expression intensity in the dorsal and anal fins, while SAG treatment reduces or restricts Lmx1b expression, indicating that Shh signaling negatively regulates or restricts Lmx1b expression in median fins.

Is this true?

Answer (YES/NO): NO